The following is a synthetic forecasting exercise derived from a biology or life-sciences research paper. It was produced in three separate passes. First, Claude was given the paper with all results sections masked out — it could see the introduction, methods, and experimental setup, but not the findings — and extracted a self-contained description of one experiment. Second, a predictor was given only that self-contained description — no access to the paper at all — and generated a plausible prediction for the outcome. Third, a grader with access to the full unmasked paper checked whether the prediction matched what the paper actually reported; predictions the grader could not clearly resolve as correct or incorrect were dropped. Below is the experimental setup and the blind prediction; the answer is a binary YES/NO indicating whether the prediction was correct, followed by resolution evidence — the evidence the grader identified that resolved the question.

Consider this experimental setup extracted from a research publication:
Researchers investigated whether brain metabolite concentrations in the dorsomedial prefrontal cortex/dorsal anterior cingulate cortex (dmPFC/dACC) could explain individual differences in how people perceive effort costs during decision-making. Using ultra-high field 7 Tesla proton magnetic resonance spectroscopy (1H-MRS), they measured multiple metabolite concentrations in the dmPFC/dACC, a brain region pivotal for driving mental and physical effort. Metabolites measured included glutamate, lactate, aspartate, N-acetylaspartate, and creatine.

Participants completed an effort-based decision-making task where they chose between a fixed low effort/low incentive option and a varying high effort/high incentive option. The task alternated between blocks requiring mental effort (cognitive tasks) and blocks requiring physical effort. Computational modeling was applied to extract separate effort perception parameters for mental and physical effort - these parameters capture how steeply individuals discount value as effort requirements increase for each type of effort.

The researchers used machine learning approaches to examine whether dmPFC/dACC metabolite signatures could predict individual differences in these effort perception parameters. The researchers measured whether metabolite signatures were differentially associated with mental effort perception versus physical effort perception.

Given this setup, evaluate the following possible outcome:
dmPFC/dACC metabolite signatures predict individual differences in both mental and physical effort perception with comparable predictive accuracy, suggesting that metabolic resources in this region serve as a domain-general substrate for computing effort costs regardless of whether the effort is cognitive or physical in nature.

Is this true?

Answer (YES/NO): NO